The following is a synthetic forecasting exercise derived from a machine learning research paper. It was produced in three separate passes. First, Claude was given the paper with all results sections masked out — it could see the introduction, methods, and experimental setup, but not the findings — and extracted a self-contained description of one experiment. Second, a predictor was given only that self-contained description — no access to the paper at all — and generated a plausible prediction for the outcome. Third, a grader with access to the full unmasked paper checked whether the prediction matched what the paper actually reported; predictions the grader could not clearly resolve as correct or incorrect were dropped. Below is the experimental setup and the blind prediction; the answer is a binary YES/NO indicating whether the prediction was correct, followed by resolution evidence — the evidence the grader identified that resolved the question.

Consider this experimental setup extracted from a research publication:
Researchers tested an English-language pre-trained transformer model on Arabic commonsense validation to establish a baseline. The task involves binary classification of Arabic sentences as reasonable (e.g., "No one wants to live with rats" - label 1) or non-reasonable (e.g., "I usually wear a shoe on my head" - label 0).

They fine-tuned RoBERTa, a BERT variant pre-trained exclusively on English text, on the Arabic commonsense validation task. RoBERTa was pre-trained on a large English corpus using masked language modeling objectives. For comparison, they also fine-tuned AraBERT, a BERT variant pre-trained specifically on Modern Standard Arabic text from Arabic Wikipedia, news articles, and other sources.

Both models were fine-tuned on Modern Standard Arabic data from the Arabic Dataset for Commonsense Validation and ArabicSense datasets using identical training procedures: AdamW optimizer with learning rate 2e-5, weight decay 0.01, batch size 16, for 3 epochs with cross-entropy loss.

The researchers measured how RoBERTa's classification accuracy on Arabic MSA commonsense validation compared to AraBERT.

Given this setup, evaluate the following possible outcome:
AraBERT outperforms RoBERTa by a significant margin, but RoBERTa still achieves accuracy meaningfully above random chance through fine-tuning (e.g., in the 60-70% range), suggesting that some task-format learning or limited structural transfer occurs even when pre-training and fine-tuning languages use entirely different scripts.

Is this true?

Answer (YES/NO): YES